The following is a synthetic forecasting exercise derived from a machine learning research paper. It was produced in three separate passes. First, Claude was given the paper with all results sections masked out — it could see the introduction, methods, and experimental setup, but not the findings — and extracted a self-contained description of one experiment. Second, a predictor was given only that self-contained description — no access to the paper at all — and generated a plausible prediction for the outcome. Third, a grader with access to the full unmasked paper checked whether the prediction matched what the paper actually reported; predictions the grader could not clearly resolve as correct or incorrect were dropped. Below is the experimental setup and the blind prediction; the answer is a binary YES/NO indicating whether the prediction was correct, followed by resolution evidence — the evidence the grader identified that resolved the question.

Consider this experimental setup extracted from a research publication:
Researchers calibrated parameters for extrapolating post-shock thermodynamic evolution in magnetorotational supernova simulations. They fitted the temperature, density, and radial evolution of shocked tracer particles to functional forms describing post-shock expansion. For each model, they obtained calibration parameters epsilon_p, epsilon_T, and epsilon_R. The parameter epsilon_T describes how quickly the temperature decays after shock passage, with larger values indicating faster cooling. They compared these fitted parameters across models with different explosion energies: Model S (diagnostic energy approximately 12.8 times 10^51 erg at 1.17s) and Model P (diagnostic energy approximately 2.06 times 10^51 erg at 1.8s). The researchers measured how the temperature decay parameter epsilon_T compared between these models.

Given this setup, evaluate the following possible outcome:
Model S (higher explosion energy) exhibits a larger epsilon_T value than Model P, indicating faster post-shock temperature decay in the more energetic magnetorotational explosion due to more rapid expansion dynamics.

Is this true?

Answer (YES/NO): NO